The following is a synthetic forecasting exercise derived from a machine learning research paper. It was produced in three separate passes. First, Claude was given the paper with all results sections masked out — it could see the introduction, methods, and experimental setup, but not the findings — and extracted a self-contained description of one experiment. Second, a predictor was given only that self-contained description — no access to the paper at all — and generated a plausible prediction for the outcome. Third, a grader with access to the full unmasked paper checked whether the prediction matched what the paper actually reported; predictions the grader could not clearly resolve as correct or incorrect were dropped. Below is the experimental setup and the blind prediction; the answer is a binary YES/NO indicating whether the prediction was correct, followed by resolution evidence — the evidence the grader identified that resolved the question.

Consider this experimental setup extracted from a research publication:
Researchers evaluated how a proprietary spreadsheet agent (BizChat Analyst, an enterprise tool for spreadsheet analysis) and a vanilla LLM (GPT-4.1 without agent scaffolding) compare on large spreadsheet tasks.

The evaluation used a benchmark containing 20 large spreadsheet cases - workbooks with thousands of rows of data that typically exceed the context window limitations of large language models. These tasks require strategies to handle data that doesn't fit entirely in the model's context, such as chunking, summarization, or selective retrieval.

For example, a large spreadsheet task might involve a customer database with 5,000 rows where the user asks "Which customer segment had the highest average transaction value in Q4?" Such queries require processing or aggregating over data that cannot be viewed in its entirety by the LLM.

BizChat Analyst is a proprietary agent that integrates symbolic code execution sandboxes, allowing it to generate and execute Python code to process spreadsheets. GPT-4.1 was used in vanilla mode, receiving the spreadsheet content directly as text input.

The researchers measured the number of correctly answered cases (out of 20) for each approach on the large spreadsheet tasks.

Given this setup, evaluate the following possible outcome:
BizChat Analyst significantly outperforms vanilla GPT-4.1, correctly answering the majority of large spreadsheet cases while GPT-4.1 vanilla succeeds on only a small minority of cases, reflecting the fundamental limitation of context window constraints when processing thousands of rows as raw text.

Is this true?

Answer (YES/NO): NO